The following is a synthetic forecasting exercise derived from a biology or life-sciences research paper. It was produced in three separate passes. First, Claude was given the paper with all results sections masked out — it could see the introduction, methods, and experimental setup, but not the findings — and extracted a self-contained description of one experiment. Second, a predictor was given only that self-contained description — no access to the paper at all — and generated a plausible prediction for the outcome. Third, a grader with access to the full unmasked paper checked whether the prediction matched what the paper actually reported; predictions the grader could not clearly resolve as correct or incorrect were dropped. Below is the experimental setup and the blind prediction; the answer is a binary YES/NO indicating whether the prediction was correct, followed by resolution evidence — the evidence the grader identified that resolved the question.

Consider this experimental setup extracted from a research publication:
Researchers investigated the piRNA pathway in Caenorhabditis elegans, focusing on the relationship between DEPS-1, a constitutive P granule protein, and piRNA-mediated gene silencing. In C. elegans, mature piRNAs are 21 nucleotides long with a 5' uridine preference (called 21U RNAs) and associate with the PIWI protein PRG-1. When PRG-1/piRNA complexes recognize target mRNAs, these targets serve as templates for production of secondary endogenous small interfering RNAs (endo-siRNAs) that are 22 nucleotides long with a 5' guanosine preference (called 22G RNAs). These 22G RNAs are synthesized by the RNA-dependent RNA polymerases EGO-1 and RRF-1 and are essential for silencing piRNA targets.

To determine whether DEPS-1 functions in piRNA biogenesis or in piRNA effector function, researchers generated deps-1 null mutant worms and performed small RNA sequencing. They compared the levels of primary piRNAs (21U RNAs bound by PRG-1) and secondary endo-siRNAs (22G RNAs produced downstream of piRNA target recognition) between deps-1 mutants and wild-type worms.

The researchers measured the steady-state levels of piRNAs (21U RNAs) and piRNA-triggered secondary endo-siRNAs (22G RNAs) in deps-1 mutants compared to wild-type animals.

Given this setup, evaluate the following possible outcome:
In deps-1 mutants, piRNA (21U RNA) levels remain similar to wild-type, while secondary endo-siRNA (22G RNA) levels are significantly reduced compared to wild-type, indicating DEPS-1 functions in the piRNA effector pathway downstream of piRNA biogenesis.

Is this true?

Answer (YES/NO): YES